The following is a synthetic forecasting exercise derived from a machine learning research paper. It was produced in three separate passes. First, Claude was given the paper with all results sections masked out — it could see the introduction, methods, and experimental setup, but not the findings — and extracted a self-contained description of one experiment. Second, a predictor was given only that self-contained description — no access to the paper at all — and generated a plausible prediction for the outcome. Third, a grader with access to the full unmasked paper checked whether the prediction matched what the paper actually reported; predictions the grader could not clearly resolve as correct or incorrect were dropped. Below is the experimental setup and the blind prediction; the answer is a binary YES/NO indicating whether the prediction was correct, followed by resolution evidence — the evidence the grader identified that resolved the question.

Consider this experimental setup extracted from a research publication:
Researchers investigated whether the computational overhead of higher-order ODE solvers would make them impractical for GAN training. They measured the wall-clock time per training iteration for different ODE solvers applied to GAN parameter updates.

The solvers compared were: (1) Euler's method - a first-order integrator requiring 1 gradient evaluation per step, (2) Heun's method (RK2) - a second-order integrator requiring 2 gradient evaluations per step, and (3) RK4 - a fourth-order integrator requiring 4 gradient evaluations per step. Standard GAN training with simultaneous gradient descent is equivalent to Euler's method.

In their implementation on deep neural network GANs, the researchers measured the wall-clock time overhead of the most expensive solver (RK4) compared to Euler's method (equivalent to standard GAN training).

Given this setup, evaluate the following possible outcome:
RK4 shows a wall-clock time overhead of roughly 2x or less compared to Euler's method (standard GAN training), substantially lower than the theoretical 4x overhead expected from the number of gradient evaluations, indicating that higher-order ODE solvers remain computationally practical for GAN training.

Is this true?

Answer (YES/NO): YES